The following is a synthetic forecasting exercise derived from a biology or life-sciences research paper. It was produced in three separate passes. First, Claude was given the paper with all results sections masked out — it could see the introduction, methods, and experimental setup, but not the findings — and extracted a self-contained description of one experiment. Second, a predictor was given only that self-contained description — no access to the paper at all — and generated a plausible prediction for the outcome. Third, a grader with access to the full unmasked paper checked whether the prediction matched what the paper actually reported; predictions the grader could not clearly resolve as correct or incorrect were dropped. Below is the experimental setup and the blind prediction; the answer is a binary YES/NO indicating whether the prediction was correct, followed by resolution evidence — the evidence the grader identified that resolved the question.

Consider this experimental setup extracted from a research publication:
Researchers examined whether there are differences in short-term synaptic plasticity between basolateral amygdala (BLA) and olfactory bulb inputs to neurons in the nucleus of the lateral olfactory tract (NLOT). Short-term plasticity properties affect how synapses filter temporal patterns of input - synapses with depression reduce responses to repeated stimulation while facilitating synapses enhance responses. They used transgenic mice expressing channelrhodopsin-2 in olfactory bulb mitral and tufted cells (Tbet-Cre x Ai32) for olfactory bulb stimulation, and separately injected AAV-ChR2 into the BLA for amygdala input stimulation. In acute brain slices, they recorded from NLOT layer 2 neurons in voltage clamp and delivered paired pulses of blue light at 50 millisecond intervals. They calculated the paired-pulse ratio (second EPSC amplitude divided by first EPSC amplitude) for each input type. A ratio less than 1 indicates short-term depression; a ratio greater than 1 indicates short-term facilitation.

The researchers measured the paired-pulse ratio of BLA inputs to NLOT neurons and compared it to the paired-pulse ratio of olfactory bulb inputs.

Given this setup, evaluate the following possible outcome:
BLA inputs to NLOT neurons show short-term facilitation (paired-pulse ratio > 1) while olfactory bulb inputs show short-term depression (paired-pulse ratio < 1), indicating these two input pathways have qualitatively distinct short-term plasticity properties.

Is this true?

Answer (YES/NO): NO